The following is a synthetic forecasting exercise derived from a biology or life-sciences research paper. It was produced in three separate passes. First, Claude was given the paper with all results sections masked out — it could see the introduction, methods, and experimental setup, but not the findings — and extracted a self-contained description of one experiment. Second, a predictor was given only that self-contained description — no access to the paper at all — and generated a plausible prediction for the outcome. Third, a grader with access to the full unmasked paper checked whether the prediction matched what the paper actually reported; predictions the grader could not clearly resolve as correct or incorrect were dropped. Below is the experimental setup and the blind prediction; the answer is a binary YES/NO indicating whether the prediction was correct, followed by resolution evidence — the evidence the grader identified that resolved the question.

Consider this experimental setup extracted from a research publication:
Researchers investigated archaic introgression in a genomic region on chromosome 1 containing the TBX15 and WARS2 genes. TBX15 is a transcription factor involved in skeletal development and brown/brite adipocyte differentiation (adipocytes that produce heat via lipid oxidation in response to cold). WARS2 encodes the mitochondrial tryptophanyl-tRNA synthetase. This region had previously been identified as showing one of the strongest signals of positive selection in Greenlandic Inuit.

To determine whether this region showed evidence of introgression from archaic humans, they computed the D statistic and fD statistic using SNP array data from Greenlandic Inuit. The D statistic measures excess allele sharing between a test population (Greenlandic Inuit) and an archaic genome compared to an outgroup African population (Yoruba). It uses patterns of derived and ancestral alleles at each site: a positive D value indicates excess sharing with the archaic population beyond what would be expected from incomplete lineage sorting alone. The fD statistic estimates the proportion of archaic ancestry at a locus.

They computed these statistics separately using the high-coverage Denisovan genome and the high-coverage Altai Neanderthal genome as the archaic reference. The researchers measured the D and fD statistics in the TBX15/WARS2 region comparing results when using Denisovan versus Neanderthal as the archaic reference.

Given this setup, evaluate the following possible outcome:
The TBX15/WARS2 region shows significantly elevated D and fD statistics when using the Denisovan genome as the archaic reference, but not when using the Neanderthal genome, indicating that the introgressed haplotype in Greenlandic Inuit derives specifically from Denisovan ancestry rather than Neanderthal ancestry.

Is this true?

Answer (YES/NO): NO